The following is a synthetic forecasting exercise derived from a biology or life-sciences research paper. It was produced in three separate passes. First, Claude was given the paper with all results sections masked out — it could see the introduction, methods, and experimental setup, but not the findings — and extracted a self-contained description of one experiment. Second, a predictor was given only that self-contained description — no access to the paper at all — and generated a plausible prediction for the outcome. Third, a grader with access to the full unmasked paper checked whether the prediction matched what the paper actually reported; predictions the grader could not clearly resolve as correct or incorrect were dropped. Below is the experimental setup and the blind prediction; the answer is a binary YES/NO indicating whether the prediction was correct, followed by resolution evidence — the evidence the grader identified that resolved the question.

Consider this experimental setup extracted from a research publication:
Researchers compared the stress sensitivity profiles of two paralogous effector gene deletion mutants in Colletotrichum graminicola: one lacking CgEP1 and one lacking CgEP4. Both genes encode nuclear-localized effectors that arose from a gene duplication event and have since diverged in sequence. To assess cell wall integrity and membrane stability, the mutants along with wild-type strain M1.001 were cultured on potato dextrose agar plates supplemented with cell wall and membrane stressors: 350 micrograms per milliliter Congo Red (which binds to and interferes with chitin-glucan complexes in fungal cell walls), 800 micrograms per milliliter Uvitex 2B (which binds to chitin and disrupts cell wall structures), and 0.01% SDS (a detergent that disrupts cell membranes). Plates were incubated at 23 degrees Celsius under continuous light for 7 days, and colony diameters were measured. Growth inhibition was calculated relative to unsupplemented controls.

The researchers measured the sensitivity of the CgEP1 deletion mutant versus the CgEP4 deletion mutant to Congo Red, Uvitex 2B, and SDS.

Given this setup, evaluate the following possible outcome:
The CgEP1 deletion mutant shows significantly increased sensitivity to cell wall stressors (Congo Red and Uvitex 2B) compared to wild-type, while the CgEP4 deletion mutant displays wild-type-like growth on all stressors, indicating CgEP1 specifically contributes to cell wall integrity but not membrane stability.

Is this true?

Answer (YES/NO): NO